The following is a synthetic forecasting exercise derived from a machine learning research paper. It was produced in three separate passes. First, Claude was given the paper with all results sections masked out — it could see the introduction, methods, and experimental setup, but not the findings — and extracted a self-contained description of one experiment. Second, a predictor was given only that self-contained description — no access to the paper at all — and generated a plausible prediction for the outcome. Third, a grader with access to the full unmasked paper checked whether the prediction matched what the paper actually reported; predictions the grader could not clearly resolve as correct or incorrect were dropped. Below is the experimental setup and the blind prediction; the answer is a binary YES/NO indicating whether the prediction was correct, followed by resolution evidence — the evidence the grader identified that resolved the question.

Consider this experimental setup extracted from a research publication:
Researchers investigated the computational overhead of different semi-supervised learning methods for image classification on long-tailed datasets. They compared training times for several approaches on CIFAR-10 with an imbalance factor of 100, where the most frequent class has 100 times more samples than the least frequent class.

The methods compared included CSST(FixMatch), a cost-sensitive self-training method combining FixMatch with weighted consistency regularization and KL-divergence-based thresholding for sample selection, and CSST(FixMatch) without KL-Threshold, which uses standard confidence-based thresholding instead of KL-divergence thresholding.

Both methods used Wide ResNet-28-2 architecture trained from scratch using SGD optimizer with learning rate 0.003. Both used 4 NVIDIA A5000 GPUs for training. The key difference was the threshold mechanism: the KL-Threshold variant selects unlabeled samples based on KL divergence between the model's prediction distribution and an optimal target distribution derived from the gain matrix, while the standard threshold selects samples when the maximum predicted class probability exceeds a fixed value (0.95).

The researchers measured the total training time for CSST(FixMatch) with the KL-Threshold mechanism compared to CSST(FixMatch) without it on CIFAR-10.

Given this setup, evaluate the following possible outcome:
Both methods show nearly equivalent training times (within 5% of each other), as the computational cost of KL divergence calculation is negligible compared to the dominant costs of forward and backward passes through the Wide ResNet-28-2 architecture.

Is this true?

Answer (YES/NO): YES